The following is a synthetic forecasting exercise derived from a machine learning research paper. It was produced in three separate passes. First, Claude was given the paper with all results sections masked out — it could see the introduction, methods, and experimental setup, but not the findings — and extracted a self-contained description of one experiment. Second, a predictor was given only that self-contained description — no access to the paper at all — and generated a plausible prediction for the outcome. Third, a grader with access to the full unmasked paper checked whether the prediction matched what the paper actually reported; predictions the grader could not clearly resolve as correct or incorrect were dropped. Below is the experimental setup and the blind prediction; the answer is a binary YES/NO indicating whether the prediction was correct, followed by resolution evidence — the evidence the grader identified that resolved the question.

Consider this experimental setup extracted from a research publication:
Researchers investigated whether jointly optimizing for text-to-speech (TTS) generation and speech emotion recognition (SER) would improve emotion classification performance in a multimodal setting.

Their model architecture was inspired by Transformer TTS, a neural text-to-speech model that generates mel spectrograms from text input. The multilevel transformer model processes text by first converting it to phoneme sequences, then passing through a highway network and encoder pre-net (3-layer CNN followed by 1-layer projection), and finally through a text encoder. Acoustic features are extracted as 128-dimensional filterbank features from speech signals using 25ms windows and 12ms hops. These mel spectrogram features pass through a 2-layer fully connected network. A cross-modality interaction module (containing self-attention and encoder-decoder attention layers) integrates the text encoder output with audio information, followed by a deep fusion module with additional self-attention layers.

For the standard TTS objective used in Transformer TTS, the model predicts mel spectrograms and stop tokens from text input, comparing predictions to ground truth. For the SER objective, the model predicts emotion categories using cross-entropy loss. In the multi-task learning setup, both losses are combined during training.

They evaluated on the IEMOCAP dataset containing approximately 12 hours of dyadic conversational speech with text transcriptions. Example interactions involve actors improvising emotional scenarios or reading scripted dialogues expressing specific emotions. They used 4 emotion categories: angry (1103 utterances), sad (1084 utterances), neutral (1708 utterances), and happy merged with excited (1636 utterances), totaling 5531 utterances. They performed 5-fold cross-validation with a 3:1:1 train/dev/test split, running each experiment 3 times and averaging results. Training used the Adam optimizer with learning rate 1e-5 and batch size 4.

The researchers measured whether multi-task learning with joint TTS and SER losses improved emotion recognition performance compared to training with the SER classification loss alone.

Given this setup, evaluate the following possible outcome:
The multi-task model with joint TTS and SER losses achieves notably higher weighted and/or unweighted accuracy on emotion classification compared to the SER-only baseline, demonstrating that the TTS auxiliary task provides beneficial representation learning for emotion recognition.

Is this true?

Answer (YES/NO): NO